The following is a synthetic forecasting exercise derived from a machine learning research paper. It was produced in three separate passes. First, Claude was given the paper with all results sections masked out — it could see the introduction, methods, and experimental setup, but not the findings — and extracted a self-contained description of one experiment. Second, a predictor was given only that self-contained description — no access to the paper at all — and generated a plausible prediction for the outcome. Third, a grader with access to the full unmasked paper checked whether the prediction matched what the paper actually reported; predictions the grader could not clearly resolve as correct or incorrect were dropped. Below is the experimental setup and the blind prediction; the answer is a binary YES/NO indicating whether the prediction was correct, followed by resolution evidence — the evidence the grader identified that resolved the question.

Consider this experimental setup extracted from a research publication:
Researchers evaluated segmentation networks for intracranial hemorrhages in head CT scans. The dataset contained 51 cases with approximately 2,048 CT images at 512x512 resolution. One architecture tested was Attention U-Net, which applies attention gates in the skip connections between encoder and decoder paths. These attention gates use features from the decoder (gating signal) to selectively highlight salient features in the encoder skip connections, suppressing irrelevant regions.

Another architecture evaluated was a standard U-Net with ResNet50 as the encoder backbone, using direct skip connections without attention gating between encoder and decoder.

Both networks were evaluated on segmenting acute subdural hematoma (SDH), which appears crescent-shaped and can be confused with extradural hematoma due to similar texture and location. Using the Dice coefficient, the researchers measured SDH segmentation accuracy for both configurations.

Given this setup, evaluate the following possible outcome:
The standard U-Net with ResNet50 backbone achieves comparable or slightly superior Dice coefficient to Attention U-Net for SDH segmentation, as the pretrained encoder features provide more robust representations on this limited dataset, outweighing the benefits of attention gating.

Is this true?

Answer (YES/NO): NO